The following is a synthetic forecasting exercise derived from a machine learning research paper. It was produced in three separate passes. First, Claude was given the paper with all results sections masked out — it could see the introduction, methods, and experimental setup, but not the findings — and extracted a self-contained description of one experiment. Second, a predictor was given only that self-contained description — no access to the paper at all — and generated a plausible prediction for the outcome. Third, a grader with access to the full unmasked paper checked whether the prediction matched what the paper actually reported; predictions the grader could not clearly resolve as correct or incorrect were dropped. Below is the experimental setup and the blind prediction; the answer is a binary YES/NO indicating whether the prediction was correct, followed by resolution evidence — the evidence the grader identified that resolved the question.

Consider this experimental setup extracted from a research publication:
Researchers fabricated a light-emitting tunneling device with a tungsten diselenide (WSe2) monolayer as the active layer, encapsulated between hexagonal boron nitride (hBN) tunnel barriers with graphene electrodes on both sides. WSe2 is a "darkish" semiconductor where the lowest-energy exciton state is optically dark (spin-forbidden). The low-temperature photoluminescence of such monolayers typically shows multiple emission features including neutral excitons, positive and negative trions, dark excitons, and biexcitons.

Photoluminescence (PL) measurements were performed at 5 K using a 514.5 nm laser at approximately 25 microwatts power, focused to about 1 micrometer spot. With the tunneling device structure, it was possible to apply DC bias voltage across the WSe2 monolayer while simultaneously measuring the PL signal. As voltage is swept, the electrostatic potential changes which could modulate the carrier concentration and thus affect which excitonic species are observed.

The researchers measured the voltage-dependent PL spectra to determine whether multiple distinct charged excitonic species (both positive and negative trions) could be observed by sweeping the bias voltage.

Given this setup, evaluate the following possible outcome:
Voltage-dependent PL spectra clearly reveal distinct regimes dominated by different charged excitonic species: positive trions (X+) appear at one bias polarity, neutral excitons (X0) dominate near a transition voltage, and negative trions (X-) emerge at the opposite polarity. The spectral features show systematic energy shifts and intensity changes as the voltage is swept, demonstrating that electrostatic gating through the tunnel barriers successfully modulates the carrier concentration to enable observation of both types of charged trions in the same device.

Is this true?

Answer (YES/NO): NO